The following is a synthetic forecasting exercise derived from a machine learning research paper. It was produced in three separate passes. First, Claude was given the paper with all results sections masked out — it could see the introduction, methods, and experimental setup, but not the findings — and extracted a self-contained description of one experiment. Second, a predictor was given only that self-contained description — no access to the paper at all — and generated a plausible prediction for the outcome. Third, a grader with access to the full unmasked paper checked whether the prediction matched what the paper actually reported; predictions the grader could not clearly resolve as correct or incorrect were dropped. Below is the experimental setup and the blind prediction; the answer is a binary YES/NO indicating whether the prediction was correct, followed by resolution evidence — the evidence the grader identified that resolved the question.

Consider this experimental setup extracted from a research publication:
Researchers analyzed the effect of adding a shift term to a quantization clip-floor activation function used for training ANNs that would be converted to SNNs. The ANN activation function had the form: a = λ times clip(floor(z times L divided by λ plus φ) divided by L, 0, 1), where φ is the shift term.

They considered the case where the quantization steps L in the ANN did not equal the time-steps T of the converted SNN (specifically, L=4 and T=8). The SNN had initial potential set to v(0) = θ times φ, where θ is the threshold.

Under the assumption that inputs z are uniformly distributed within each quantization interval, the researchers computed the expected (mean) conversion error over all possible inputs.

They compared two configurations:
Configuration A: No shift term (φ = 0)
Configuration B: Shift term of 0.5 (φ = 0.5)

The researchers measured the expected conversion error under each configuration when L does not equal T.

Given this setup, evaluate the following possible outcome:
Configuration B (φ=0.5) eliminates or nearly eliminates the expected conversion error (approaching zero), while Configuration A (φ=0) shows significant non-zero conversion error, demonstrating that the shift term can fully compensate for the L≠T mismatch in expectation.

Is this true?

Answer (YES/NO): YES